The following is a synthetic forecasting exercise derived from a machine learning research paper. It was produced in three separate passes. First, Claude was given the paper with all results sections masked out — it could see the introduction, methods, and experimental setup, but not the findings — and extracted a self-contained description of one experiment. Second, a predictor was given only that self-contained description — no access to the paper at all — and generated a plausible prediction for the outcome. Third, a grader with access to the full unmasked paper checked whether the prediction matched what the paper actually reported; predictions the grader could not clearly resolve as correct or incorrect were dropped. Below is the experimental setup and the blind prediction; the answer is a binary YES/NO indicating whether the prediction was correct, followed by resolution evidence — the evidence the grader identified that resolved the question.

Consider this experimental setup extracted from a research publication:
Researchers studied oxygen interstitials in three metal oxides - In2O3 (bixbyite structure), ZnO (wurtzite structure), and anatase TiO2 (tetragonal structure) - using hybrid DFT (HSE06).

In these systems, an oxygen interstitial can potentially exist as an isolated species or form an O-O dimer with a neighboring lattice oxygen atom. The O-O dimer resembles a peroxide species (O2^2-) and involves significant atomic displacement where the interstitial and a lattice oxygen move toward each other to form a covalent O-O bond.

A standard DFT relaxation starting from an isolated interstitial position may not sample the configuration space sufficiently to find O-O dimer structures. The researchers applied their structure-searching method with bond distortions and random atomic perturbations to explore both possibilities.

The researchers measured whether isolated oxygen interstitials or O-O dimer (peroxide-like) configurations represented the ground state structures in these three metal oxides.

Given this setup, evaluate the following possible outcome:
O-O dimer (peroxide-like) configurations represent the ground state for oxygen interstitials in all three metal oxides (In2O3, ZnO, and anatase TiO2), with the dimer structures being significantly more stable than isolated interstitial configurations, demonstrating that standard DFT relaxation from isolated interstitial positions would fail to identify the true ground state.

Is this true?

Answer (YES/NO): YES